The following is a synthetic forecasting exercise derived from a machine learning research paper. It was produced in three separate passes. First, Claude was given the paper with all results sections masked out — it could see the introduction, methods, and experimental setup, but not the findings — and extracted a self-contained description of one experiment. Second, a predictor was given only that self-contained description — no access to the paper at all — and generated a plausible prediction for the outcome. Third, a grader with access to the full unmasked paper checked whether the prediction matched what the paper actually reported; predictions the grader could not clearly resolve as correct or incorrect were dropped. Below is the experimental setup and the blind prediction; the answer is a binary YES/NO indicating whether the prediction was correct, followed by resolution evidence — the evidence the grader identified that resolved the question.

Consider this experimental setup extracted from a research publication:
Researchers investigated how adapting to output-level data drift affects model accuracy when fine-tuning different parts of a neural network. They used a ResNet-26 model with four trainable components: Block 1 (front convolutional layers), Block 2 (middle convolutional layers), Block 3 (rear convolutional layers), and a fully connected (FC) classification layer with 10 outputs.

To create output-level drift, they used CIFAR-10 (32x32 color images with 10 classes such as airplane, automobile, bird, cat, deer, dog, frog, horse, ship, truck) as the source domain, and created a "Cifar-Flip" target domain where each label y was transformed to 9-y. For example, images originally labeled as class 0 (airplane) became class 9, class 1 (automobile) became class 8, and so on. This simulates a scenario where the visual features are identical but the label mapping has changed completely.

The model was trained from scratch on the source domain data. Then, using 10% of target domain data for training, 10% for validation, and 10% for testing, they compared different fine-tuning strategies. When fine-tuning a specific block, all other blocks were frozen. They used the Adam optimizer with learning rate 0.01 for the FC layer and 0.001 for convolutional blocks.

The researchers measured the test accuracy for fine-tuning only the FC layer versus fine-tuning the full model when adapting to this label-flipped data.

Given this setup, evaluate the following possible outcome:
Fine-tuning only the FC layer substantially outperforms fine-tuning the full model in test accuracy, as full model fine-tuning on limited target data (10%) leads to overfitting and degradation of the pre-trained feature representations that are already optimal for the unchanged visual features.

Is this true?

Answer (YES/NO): YES